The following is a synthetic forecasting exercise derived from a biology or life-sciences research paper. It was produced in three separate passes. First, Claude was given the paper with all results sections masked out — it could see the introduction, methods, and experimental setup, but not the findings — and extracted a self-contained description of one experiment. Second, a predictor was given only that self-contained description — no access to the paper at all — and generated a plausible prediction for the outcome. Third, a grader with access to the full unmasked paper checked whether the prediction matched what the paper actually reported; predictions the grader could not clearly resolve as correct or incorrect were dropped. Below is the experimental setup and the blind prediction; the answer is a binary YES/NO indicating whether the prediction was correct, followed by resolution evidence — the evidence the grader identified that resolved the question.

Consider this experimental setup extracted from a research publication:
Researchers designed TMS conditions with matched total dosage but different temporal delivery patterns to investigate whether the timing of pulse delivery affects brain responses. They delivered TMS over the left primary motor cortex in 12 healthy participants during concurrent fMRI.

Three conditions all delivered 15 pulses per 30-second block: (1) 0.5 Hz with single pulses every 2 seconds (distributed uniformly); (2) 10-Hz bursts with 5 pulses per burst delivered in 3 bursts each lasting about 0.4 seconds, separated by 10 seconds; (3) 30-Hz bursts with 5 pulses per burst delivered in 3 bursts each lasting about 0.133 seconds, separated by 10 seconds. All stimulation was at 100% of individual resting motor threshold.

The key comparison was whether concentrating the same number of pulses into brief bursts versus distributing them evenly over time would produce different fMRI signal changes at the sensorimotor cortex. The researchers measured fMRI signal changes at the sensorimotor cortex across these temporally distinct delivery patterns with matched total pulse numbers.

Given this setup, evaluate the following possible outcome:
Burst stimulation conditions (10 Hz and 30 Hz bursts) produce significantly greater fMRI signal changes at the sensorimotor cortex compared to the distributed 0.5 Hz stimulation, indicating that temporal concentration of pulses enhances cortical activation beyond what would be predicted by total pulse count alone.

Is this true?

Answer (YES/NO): YES